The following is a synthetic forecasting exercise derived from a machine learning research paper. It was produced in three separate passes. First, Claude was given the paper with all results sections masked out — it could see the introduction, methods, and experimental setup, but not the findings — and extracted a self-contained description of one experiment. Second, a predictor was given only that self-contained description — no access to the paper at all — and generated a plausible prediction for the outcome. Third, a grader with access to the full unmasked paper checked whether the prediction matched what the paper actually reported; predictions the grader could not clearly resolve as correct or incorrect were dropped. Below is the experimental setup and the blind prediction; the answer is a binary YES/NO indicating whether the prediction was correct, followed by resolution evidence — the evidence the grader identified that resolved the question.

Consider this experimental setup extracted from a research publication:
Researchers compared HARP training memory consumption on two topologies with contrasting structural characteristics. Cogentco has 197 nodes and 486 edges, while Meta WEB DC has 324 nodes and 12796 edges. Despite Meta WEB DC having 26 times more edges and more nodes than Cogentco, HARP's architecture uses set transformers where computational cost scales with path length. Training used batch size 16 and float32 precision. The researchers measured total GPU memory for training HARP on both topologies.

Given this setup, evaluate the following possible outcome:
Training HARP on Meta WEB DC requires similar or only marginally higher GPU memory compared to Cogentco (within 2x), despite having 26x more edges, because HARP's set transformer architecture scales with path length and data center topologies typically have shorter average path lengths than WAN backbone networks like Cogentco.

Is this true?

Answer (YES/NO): NO